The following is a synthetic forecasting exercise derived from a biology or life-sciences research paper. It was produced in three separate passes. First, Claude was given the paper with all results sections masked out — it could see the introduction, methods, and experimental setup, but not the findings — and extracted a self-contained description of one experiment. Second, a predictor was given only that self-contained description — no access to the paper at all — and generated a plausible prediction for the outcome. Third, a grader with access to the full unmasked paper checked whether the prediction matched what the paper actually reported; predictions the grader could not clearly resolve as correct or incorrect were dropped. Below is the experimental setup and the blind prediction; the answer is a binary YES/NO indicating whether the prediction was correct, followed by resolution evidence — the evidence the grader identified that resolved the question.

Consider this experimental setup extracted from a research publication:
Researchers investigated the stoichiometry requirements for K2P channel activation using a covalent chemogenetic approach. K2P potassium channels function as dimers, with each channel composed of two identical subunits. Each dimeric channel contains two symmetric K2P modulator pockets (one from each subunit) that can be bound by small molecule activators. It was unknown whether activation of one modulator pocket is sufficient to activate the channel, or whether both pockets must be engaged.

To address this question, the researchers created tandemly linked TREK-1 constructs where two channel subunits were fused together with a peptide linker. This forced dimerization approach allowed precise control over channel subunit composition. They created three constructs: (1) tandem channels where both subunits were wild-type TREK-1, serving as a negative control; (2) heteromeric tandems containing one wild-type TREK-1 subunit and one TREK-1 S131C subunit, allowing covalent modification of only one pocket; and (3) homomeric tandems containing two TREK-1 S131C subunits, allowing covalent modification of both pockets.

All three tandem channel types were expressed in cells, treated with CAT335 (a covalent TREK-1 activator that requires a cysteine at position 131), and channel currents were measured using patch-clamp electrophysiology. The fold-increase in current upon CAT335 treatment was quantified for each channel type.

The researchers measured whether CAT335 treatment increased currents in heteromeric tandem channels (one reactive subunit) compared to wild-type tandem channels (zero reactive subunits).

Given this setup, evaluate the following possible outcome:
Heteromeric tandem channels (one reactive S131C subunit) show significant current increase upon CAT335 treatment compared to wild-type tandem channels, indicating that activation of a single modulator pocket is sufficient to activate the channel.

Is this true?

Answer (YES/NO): YES